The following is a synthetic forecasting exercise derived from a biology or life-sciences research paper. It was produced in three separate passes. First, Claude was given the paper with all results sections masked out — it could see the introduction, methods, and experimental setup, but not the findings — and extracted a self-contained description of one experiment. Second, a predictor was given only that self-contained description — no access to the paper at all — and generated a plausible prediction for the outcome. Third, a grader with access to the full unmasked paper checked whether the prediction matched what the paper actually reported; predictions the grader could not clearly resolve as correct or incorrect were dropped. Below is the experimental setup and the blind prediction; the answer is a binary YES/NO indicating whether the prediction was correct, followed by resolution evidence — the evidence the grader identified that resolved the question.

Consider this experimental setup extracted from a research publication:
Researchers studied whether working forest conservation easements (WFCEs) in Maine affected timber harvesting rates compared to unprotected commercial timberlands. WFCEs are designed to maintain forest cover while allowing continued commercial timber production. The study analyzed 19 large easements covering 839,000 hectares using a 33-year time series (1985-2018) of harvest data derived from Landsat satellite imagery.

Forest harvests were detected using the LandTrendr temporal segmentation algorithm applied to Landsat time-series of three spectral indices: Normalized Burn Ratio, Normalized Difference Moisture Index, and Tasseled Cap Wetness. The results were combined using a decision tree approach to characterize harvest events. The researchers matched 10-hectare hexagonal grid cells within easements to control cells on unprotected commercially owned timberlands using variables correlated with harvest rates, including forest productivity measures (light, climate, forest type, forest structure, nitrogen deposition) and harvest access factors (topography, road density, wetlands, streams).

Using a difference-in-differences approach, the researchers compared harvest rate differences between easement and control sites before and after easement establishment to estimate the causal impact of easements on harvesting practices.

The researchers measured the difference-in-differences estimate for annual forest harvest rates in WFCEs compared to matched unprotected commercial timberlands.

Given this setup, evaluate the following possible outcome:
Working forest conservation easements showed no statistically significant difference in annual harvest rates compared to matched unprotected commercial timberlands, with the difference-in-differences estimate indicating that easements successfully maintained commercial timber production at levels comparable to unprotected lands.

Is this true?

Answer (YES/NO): NO